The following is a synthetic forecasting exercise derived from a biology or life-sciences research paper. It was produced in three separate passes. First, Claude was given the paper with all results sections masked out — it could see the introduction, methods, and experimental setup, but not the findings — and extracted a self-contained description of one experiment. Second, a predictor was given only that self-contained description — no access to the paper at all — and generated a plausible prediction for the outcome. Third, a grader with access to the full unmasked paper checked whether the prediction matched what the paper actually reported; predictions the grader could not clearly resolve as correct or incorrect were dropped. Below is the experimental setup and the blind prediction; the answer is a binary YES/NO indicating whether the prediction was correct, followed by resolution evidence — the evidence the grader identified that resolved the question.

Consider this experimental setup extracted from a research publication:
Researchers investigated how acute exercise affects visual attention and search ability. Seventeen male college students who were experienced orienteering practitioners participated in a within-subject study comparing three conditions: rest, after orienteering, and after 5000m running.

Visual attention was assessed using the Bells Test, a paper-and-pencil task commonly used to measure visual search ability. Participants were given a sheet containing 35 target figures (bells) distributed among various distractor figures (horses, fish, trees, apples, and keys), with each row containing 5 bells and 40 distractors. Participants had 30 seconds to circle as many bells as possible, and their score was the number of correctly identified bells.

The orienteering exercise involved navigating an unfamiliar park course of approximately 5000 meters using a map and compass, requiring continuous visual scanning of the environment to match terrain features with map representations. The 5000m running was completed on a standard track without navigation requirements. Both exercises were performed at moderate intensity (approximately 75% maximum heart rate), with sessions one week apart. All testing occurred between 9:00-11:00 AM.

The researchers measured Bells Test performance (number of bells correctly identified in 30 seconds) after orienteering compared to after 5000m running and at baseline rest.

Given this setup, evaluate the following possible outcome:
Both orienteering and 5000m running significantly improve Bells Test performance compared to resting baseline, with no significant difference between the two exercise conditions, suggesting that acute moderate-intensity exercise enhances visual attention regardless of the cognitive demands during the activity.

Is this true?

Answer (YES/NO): YES